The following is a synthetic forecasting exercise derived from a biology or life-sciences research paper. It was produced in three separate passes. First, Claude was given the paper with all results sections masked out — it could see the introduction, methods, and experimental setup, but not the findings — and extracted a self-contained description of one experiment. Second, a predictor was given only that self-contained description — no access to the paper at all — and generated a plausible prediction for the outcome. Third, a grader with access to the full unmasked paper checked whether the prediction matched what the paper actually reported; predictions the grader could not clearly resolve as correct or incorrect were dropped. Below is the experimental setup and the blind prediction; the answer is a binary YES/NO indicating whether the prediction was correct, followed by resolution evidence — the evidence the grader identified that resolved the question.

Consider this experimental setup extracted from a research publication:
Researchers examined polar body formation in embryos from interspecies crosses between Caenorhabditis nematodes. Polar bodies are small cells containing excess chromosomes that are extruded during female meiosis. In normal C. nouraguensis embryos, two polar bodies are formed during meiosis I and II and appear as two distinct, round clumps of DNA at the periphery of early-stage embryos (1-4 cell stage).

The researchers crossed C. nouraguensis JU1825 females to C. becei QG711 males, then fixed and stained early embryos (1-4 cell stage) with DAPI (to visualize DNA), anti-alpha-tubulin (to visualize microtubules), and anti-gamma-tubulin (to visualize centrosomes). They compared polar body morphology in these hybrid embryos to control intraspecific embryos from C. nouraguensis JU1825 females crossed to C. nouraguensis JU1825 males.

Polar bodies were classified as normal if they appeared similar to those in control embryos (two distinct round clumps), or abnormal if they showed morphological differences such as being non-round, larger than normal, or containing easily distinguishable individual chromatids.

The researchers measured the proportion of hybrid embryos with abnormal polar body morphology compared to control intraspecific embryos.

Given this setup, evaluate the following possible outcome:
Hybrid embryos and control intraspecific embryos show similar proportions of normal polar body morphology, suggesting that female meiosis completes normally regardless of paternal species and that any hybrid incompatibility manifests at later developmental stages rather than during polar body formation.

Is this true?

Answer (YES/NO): NO